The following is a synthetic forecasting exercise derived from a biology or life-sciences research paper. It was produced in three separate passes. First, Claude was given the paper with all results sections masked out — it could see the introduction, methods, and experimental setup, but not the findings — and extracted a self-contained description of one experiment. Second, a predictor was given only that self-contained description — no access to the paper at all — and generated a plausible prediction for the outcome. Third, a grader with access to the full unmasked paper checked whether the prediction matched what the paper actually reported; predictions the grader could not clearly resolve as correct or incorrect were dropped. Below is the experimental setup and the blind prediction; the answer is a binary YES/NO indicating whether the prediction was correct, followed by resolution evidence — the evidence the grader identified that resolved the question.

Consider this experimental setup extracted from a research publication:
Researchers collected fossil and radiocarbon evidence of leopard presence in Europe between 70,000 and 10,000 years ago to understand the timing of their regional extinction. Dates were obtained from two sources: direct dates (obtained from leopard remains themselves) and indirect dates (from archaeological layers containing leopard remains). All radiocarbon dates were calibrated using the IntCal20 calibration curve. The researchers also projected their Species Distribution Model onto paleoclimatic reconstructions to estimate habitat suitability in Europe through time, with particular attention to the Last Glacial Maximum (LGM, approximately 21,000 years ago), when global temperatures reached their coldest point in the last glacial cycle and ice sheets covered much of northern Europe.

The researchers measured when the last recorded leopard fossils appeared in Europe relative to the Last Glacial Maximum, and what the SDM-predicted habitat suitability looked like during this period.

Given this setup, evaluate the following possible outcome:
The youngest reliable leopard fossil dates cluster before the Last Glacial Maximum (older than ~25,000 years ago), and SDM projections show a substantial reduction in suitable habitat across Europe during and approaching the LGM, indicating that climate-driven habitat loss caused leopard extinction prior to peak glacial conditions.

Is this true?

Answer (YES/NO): YES